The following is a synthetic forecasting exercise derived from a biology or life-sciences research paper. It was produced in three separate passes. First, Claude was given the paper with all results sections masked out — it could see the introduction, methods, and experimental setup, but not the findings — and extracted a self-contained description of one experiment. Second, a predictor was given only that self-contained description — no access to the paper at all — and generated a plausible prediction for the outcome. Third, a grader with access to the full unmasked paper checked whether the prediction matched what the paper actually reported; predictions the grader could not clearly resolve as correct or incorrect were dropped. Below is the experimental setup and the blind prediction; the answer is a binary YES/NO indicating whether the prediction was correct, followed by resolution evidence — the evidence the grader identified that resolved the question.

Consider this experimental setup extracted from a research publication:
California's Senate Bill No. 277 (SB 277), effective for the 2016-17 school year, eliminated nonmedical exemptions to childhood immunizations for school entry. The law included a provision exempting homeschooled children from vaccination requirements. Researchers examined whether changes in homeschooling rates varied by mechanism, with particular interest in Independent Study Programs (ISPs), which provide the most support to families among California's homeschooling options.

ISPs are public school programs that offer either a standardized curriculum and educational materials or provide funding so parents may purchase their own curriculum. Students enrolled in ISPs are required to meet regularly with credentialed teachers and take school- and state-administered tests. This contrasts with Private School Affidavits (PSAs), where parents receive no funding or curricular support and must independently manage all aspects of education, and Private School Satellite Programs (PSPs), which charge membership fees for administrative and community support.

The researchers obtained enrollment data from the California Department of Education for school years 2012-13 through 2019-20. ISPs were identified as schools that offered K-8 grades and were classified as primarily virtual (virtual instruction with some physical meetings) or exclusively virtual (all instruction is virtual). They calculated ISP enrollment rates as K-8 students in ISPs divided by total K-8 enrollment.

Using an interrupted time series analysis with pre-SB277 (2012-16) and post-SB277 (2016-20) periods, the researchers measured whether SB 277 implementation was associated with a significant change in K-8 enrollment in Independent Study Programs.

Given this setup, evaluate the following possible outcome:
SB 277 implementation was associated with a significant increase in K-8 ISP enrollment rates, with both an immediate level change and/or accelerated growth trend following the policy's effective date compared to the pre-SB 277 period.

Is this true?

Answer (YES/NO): NO